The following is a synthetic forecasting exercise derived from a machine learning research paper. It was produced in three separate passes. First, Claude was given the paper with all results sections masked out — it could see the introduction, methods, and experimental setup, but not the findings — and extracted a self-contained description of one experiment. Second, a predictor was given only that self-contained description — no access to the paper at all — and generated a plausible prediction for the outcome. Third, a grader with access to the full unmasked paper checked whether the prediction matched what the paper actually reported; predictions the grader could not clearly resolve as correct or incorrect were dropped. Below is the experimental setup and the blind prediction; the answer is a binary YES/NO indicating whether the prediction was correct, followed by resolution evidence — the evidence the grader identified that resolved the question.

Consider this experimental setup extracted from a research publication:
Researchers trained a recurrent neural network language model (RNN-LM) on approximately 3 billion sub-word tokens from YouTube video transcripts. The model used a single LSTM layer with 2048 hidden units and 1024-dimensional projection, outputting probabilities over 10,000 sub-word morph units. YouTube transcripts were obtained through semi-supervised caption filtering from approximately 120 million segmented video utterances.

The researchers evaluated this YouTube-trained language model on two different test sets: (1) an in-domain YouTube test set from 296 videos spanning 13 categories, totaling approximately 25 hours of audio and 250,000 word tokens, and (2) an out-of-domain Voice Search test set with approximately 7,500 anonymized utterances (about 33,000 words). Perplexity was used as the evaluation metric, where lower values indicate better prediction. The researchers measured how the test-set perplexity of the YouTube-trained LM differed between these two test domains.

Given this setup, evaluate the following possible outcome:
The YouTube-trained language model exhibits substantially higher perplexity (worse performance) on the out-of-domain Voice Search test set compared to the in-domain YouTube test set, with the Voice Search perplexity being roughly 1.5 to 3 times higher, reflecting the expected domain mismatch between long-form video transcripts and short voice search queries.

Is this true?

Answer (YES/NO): NO